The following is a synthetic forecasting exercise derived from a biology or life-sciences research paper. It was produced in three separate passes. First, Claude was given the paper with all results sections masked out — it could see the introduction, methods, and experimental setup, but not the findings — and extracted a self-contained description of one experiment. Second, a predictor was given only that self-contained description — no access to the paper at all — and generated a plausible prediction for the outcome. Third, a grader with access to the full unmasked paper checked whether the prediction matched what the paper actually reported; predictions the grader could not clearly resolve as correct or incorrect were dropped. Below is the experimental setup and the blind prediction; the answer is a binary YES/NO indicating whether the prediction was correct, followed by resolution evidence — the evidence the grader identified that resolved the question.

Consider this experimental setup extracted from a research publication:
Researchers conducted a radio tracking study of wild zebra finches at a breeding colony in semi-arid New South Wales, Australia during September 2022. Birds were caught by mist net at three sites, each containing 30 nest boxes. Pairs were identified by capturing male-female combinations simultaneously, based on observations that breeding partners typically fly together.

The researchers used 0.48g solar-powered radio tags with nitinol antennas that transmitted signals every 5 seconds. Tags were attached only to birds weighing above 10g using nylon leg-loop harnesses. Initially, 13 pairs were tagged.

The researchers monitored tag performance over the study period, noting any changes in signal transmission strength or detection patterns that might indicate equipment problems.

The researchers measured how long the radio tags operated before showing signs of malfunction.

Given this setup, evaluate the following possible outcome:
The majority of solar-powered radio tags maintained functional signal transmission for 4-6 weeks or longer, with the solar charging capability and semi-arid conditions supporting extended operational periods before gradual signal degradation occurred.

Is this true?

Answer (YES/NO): NO